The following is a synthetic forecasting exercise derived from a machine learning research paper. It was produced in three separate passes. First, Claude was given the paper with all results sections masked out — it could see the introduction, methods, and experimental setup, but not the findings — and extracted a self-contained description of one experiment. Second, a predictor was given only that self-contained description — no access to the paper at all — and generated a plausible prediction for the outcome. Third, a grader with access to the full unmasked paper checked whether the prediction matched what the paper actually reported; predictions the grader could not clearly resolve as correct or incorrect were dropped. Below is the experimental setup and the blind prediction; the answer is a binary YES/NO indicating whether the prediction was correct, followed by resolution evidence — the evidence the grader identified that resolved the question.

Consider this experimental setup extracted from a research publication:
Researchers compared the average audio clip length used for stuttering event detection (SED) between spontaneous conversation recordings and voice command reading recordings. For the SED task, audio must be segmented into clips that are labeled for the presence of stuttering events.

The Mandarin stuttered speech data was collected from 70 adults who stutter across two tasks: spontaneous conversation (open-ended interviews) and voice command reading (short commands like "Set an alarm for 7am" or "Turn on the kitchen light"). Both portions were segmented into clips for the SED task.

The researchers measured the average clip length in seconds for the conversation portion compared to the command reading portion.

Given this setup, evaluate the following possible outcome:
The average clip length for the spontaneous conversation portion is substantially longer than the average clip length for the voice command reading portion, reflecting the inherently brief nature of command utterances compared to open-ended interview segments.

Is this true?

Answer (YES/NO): YES